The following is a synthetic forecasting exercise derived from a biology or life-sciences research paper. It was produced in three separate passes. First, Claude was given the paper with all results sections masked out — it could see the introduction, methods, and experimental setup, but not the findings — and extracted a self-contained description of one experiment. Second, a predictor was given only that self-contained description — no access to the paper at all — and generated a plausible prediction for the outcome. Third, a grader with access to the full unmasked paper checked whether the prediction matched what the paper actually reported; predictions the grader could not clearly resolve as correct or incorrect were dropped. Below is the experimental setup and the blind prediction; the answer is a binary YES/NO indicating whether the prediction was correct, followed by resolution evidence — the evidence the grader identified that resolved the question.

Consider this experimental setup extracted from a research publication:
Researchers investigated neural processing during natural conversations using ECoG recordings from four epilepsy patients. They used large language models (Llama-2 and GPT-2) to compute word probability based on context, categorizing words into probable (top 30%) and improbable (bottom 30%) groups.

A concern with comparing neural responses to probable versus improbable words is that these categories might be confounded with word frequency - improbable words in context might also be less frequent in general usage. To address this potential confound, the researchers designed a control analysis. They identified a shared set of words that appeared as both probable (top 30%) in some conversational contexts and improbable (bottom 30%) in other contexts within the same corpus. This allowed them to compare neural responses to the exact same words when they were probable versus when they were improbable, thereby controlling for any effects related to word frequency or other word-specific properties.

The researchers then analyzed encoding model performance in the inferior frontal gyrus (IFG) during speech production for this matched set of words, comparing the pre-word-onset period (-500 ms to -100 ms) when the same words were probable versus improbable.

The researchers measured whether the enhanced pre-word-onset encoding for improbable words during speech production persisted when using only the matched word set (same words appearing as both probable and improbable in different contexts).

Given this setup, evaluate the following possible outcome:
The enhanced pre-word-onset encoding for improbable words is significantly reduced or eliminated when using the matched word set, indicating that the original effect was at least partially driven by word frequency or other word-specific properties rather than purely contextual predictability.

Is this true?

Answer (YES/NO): NO